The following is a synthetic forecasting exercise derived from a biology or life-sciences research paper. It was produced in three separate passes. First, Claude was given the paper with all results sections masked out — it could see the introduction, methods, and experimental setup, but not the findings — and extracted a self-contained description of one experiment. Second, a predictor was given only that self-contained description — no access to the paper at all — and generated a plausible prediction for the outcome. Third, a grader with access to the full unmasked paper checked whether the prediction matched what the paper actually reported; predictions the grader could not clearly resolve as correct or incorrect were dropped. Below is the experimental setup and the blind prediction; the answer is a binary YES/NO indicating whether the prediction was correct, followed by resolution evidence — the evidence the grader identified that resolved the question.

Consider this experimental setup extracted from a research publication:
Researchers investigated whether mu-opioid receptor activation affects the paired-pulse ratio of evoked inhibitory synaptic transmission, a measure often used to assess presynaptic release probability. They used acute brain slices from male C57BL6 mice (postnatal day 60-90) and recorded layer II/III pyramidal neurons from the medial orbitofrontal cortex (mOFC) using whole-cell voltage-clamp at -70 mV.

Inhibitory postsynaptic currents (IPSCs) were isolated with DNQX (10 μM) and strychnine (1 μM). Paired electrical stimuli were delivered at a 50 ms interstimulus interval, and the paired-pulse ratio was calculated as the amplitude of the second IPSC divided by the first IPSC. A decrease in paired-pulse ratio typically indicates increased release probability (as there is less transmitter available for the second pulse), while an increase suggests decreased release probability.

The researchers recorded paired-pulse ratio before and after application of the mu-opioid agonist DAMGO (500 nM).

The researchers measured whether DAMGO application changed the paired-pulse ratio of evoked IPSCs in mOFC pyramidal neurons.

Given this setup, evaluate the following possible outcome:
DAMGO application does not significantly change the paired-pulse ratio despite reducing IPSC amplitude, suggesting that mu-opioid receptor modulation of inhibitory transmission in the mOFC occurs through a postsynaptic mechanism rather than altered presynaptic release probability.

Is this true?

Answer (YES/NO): NO